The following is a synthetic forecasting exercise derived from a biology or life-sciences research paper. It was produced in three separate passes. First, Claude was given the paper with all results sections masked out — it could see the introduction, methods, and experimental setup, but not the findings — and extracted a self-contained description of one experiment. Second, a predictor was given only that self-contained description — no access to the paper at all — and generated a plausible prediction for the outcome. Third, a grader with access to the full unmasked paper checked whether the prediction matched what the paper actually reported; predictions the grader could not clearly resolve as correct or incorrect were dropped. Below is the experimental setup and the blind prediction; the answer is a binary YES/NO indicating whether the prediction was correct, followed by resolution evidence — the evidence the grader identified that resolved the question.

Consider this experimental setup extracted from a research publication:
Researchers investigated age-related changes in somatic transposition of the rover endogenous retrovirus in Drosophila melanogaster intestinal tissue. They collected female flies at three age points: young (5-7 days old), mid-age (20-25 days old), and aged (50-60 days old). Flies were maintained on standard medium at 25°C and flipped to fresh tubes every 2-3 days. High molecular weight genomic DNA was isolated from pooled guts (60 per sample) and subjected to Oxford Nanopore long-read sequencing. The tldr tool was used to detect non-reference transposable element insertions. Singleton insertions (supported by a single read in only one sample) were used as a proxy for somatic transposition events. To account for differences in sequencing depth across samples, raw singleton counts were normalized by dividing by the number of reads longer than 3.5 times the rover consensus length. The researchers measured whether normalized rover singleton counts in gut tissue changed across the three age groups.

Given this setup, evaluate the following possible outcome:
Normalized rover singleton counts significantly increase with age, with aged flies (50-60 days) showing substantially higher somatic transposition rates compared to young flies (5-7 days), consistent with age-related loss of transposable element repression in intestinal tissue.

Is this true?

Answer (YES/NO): NO